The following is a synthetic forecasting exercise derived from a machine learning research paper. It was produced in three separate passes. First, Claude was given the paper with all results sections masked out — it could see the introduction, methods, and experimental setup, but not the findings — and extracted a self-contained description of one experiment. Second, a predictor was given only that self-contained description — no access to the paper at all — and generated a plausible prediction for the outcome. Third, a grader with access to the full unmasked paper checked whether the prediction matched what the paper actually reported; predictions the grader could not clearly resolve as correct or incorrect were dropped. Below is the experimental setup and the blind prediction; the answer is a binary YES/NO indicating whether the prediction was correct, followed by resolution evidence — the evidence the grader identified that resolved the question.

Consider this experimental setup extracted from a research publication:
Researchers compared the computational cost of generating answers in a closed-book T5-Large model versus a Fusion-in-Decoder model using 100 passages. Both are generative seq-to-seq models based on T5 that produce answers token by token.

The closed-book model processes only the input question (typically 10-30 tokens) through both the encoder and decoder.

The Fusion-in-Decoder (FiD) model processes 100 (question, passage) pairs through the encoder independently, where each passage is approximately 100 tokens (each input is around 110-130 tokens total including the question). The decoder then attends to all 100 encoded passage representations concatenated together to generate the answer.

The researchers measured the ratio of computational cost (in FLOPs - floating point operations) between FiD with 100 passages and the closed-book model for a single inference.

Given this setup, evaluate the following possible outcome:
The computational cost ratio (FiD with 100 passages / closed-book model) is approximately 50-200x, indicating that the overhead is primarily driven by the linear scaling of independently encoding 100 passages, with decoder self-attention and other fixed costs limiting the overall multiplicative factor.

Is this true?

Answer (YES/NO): NO